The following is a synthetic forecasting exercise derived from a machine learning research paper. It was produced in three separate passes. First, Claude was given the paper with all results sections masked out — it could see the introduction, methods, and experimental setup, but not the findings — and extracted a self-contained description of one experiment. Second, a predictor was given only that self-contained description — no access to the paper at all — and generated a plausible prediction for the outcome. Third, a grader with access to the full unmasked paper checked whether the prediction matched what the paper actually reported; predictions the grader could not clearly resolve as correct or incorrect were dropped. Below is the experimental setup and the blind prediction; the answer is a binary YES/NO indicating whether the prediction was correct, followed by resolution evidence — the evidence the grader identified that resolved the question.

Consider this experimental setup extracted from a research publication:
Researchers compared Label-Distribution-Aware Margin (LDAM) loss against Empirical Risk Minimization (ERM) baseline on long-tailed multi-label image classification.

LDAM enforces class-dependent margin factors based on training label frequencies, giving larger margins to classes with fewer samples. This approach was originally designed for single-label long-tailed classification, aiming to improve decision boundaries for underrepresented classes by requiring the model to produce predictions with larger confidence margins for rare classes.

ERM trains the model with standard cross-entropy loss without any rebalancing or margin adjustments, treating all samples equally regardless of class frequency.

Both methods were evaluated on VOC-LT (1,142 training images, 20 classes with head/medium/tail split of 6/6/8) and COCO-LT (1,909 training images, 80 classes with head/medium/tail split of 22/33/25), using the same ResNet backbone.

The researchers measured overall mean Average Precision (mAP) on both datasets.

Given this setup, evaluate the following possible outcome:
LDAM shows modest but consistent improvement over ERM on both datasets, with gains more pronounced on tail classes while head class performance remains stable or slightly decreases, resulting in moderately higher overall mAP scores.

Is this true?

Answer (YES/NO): NO